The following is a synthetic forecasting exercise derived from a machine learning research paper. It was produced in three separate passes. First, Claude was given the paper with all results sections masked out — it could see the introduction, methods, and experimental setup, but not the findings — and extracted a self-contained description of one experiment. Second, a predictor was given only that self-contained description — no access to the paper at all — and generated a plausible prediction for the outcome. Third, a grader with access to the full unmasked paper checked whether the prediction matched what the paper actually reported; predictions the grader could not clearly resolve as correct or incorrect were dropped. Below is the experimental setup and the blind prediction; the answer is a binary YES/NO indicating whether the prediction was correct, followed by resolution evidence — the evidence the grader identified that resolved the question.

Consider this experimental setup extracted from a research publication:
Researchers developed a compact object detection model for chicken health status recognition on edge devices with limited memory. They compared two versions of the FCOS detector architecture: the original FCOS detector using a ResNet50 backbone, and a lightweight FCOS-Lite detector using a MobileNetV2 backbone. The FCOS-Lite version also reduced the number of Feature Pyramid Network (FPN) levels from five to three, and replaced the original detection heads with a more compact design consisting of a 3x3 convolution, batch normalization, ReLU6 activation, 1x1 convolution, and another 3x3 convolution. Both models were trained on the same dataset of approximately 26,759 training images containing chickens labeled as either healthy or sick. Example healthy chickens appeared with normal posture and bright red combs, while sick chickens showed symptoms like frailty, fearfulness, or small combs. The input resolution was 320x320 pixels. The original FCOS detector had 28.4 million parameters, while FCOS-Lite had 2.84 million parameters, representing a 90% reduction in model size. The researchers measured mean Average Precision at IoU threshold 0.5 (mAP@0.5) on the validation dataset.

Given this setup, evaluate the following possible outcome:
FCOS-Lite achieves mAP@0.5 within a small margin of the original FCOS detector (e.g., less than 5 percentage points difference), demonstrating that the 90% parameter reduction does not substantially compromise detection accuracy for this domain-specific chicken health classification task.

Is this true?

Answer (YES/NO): NO